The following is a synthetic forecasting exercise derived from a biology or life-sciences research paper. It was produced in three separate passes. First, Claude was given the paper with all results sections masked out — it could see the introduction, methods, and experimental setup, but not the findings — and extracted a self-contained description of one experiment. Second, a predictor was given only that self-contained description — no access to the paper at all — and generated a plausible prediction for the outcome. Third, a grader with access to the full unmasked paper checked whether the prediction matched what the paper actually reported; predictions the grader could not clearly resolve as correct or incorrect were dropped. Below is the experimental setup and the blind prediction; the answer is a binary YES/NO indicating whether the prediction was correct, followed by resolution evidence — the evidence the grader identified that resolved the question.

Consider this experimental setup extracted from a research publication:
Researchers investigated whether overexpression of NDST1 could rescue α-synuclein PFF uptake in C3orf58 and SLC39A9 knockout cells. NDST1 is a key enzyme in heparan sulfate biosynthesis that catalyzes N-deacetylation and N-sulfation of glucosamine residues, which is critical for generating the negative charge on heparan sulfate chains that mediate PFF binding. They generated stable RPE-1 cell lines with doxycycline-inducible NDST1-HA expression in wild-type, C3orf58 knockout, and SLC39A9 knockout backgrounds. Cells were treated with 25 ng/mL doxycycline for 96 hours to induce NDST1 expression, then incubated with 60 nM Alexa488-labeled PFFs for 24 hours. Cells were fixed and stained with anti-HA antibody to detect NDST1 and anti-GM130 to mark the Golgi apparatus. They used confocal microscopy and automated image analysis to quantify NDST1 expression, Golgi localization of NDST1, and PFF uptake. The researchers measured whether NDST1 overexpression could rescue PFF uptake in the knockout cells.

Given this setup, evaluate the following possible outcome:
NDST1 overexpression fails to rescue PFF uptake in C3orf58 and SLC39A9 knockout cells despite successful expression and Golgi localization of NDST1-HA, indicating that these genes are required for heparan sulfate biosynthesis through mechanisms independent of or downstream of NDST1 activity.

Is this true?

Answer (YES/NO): NO